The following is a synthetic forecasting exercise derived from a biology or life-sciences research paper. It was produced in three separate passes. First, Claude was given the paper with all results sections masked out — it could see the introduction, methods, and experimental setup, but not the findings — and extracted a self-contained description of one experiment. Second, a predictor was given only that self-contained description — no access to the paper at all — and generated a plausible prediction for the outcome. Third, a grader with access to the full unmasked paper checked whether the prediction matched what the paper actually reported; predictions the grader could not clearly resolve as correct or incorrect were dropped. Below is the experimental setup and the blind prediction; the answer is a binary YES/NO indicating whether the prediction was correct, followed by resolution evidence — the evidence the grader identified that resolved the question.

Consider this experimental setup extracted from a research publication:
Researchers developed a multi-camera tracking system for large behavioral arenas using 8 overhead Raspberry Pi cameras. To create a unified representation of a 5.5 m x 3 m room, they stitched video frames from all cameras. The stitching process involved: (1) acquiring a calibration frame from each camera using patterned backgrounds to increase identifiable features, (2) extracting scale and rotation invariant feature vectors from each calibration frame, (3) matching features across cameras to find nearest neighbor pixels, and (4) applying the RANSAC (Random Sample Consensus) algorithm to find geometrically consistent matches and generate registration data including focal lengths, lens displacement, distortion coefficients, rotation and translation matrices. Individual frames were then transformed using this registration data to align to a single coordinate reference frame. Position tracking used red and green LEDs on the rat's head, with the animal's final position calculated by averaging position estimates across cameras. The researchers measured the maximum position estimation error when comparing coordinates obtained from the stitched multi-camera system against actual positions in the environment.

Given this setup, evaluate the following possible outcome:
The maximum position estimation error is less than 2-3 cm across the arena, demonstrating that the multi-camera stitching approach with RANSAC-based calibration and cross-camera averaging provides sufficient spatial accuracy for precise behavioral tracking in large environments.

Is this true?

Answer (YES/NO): YES